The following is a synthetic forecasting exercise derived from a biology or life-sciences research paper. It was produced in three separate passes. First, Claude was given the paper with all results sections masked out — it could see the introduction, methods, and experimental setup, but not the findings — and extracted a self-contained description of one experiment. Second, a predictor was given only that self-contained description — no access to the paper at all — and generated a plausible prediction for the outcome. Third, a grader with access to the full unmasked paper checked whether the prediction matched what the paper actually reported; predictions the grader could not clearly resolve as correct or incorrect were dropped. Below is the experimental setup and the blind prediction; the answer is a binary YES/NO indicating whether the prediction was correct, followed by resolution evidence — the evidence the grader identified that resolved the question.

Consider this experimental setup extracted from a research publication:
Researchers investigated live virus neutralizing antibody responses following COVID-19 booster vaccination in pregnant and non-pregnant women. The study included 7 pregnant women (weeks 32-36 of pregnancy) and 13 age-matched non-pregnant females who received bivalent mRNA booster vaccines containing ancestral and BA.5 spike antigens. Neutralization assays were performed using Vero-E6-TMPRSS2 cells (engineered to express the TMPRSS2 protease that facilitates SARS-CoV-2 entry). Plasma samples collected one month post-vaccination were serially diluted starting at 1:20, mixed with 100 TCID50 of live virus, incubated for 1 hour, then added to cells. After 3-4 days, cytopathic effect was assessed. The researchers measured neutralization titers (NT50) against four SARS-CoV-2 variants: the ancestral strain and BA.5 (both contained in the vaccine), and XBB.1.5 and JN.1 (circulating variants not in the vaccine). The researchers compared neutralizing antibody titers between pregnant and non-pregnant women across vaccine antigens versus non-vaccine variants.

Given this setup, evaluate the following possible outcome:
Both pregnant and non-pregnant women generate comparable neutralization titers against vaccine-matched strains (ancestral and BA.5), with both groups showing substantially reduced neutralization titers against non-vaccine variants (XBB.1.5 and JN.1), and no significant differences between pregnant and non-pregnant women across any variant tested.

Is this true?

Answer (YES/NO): NO